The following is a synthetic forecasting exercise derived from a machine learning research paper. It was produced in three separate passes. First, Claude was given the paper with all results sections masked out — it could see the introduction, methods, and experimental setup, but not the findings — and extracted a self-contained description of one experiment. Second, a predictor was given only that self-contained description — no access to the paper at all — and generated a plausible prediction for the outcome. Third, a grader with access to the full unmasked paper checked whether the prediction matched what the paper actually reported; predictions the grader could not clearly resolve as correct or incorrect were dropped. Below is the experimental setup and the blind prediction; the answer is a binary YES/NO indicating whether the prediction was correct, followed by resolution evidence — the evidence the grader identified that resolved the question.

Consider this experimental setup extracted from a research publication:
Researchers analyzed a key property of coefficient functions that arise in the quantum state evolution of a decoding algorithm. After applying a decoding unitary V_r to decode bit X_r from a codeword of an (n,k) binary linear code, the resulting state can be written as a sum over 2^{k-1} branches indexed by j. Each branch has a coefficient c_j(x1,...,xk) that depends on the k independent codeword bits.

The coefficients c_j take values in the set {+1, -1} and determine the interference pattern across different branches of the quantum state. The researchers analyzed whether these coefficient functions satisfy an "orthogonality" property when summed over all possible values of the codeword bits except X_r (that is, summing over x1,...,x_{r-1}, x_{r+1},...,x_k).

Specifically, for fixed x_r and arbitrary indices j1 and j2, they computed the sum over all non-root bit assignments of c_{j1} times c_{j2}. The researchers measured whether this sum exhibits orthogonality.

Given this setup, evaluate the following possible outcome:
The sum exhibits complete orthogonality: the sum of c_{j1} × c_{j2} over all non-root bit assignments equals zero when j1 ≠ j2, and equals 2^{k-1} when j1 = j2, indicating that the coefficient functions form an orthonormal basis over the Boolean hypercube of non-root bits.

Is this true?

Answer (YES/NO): YES